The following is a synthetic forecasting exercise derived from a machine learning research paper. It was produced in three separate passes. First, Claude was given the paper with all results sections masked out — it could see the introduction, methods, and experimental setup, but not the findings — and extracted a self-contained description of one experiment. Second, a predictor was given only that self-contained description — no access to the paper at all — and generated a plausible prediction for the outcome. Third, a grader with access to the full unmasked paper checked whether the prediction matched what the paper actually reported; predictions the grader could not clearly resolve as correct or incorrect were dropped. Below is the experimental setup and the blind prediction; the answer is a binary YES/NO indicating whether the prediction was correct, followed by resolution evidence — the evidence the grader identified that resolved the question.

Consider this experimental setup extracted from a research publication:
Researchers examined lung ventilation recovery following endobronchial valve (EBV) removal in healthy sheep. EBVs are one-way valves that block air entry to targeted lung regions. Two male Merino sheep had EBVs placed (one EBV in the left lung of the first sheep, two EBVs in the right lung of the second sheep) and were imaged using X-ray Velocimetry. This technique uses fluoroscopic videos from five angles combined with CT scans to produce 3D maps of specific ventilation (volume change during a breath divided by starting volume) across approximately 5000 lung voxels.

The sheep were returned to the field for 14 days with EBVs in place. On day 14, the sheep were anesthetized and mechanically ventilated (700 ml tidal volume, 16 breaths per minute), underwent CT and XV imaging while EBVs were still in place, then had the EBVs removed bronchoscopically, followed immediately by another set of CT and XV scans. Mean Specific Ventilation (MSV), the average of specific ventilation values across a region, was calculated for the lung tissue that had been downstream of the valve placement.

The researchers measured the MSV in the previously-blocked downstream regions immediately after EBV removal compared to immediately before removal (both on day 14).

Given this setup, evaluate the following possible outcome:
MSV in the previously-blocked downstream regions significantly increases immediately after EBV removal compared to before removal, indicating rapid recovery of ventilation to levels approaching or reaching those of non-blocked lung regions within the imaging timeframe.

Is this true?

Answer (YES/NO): YES